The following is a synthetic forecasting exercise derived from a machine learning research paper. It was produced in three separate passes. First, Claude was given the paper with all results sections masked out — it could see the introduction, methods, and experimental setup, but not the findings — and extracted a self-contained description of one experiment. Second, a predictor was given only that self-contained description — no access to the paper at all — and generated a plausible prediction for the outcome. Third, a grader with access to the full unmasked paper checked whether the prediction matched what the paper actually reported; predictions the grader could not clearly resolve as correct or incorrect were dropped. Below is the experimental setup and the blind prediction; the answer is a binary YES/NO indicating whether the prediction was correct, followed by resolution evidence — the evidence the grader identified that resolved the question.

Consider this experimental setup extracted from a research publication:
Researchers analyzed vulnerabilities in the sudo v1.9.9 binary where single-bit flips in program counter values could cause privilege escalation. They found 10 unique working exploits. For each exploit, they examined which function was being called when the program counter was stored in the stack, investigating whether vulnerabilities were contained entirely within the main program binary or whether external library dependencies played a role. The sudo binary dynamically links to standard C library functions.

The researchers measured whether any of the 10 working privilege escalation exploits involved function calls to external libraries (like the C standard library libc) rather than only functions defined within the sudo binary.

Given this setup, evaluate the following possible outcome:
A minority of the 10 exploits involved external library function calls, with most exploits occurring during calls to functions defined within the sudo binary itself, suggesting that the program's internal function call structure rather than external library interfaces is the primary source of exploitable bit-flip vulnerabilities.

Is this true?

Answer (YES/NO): NO